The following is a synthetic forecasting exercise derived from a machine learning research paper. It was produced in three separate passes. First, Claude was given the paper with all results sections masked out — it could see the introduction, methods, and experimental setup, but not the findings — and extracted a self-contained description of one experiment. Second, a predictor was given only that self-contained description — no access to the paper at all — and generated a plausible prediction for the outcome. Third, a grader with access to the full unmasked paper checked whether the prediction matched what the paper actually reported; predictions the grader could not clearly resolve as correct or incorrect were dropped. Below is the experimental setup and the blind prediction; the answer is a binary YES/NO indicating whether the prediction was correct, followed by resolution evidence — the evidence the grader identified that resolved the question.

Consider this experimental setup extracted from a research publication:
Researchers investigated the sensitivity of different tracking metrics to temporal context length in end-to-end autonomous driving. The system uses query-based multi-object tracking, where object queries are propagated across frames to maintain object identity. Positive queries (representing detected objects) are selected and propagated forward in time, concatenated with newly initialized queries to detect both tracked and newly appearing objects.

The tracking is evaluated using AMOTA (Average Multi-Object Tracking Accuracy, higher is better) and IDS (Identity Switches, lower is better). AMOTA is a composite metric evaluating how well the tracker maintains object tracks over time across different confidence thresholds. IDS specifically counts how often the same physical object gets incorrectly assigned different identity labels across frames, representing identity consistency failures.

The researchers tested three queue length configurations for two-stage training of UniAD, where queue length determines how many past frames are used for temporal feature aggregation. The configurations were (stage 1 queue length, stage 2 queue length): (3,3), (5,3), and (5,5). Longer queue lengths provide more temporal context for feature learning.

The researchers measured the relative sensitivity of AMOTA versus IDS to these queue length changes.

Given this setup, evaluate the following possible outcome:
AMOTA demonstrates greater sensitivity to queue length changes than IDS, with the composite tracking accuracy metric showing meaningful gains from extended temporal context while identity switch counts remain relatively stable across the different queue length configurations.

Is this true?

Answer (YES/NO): NO